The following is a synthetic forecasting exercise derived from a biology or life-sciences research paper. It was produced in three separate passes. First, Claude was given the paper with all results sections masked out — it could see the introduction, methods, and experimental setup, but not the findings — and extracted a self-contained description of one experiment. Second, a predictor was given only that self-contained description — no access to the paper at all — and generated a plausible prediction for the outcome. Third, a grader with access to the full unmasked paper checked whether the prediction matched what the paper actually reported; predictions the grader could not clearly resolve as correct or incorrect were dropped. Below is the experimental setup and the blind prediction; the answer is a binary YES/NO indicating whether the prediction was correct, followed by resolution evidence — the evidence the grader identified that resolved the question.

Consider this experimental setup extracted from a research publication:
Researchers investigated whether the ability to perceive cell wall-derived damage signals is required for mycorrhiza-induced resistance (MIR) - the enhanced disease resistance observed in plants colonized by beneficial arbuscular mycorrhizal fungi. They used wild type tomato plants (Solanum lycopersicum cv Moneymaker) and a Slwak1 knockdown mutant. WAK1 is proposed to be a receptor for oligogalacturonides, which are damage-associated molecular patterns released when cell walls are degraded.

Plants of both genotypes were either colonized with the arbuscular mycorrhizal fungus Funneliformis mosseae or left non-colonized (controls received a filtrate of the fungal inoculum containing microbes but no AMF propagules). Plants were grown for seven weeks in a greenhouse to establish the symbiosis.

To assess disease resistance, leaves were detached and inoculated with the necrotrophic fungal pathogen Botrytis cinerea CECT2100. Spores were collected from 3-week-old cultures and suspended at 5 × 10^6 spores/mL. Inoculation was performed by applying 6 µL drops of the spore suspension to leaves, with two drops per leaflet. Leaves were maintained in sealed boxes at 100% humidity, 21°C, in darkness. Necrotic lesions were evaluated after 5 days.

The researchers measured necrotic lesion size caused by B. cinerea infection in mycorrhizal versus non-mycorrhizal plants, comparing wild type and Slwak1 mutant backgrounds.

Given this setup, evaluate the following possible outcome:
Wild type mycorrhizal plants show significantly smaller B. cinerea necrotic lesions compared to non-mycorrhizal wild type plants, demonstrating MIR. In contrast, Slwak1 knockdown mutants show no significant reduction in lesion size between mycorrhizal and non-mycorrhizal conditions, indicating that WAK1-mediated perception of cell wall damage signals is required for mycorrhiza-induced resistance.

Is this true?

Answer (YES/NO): YES